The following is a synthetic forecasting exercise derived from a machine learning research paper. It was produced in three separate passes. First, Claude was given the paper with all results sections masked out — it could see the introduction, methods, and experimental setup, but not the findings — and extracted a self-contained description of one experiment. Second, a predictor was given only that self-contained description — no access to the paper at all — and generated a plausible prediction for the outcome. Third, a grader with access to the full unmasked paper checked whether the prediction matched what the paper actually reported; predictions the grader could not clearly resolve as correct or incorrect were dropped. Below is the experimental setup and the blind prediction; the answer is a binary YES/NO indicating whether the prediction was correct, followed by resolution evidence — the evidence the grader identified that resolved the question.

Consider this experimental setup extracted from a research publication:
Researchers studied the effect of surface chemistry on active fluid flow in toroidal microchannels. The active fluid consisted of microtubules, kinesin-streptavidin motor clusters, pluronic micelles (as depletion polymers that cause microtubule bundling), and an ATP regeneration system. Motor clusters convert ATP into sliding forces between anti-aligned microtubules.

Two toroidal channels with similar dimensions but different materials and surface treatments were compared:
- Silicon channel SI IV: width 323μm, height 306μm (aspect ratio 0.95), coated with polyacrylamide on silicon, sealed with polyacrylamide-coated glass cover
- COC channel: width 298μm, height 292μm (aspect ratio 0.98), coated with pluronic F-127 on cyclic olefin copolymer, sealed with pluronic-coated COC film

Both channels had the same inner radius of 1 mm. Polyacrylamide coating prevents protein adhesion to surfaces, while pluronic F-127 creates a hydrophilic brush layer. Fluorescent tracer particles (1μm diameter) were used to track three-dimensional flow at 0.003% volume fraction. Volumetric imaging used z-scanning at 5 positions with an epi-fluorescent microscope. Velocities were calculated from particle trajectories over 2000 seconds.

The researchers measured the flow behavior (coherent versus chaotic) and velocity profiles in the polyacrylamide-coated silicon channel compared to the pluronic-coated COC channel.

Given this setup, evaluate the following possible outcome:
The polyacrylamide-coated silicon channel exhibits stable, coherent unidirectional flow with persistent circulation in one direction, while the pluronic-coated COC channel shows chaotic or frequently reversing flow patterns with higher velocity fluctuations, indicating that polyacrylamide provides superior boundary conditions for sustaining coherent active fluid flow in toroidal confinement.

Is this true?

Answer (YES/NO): NO